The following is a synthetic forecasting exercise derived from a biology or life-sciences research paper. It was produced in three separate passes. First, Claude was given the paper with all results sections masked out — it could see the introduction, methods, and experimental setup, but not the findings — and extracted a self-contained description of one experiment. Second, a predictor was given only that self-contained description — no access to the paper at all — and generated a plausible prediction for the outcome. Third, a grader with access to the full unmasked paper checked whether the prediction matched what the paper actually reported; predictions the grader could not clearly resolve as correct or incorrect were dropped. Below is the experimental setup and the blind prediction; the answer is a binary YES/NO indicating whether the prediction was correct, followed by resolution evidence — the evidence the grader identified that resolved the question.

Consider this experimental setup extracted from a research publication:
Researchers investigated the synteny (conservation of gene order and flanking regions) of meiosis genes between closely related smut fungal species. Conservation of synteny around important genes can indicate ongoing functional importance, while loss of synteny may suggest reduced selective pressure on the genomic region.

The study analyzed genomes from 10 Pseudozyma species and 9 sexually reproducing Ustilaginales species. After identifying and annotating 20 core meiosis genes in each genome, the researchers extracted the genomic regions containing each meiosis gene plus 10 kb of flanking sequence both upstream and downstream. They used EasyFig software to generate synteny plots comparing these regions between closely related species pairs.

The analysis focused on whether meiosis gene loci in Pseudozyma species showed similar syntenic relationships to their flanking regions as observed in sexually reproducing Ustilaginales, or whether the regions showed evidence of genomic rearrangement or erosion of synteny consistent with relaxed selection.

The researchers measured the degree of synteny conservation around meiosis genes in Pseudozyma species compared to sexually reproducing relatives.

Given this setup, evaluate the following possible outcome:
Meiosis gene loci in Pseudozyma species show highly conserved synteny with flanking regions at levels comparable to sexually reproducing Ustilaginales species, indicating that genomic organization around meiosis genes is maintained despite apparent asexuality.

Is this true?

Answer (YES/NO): YES